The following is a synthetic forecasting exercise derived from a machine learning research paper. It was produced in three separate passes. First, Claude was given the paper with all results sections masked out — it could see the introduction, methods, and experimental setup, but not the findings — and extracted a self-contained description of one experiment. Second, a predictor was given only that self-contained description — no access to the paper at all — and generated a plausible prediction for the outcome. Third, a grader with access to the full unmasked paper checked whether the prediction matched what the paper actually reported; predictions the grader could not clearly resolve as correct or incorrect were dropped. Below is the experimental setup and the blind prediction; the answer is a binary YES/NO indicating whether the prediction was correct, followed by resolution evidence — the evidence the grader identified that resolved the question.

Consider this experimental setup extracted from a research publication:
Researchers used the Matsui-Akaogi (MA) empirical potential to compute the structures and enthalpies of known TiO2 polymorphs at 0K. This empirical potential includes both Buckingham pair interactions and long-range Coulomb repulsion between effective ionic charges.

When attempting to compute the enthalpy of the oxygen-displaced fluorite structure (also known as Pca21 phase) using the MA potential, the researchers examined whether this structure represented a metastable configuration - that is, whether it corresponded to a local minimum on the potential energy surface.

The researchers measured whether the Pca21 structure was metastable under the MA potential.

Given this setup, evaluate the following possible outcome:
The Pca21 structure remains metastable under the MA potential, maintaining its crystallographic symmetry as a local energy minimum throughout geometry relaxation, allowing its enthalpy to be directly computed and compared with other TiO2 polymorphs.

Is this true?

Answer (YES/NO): NO